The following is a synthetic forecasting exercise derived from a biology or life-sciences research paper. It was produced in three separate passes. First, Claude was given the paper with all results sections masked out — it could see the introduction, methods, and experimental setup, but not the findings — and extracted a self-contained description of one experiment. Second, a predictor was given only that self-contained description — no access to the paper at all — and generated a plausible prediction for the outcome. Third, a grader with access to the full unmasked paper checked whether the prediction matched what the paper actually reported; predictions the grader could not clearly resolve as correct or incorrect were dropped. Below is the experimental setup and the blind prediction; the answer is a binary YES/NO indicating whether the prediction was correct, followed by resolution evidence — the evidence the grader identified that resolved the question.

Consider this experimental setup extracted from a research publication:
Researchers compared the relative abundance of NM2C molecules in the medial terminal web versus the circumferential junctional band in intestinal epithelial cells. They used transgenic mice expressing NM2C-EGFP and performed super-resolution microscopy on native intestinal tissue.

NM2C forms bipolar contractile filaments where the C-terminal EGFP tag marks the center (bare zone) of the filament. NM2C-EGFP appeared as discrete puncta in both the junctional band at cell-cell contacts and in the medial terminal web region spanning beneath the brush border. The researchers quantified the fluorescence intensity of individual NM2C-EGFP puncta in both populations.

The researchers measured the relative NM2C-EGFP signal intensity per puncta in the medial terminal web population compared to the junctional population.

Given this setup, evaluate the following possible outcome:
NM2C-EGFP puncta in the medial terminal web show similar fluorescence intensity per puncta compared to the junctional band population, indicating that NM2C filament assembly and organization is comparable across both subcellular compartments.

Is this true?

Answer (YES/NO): NO